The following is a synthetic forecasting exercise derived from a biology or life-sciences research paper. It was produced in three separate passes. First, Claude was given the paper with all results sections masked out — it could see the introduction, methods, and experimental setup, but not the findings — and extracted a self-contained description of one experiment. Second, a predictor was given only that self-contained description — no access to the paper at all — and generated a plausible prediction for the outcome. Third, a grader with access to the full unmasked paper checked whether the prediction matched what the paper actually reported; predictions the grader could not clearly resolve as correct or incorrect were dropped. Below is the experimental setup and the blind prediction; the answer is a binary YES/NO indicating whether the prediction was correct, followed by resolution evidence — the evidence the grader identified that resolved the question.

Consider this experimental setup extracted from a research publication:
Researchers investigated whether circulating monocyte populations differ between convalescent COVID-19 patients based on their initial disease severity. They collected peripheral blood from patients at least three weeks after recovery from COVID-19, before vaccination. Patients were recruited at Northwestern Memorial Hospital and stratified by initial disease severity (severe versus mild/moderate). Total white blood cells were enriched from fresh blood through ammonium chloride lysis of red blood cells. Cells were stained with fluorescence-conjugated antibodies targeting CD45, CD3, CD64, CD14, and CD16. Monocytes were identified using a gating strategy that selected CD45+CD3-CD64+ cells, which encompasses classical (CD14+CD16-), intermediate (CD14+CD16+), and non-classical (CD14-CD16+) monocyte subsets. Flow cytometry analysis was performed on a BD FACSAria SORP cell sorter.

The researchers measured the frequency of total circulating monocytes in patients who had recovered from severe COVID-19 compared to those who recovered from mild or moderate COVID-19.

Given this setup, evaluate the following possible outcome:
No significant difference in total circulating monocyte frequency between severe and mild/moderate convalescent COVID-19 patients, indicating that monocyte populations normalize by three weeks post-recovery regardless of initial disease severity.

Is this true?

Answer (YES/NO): NO